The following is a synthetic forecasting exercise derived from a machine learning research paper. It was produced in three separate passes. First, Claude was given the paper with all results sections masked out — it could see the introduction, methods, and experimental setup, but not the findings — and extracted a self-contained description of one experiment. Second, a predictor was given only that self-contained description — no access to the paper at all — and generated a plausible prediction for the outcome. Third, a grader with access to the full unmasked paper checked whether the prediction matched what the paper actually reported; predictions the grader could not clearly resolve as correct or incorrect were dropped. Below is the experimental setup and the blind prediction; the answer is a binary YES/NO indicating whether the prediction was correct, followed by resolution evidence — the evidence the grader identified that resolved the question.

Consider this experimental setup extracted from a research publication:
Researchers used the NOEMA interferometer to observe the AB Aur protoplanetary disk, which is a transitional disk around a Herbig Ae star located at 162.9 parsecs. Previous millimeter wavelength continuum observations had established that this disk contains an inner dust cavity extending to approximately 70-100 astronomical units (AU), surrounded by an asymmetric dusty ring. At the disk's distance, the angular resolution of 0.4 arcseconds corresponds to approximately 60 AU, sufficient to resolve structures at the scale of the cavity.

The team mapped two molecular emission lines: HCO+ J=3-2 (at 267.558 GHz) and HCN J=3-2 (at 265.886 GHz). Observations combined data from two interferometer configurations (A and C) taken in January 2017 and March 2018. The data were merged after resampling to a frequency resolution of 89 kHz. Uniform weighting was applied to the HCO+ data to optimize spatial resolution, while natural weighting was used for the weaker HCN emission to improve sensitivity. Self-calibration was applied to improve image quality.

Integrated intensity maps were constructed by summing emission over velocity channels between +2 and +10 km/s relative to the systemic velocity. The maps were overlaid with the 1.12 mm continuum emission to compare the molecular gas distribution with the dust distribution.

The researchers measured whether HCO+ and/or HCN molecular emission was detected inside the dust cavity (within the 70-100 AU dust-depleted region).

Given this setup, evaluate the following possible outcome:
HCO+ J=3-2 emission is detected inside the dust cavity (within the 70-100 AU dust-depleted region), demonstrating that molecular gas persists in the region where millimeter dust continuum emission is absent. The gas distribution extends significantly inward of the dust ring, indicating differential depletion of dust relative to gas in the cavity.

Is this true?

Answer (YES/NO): YES